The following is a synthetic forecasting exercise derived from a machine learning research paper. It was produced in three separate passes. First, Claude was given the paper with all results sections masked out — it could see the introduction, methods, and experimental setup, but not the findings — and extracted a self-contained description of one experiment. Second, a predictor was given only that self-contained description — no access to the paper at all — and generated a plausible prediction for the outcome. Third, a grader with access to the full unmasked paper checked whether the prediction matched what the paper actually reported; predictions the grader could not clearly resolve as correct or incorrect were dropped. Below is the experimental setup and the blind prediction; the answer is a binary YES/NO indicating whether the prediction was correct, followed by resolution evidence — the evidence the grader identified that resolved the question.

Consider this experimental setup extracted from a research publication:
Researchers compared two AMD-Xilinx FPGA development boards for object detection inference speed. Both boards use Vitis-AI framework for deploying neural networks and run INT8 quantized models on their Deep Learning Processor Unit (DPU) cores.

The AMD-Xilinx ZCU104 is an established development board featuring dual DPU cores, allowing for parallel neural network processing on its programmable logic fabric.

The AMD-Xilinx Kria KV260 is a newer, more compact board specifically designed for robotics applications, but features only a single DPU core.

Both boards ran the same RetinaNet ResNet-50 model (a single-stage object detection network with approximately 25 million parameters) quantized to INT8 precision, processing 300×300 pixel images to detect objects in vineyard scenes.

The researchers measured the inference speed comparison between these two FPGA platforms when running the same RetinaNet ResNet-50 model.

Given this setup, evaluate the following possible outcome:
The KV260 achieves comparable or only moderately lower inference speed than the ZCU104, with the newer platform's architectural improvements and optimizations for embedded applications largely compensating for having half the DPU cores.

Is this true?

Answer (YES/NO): NO